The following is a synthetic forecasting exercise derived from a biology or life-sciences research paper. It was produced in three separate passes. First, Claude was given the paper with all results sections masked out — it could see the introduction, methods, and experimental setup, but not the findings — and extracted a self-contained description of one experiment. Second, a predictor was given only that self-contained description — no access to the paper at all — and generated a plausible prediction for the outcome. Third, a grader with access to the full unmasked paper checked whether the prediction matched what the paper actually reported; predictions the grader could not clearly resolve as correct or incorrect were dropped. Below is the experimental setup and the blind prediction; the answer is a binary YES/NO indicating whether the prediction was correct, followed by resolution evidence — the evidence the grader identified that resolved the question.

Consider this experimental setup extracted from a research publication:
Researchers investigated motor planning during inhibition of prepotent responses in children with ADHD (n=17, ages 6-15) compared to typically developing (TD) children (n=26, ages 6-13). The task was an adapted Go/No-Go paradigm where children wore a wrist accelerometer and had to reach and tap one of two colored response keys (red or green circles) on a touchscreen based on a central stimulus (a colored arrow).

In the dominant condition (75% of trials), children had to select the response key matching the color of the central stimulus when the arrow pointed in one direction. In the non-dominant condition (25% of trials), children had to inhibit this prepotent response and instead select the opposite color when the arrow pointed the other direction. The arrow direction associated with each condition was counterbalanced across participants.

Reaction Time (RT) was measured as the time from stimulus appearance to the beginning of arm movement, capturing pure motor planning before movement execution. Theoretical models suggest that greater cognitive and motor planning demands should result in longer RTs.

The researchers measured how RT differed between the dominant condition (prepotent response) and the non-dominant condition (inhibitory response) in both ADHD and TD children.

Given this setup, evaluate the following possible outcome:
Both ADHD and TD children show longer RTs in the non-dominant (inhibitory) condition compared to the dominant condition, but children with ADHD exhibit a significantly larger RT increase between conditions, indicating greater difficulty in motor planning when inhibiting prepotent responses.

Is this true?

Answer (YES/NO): NO